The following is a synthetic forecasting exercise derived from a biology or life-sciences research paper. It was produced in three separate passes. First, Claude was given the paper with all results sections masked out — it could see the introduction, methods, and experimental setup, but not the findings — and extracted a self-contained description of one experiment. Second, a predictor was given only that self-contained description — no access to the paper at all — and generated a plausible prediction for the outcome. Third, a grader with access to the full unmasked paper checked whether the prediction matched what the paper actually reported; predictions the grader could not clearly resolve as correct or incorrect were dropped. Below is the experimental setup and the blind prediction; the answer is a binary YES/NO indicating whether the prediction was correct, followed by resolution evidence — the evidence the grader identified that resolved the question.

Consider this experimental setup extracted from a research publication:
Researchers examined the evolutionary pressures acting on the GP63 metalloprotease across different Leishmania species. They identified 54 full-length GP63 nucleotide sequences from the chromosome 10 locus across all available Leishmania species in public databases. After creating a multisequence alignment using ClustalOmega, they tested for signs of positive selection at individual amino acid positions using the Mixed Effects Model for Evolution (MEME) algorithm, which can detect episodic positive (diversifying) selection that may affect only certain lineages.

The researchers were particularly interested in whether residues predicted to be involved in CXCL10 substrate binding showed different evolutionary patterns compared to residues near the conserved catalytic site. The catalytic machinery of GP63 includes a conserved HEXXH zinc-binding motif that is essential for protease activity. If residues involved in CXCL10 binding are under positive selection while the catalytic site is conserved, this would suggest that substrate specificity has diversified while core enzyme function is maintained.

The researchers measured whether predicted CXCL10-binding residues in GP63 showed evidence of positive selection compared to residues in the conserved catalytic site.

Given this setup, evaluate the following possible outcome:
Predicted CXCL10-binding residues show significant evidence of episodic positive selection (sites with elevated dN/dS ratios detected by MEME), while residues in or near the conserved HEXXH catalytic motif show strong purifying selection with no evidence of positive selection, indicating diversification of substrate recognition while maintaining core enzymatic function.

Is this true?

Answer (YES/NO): YES